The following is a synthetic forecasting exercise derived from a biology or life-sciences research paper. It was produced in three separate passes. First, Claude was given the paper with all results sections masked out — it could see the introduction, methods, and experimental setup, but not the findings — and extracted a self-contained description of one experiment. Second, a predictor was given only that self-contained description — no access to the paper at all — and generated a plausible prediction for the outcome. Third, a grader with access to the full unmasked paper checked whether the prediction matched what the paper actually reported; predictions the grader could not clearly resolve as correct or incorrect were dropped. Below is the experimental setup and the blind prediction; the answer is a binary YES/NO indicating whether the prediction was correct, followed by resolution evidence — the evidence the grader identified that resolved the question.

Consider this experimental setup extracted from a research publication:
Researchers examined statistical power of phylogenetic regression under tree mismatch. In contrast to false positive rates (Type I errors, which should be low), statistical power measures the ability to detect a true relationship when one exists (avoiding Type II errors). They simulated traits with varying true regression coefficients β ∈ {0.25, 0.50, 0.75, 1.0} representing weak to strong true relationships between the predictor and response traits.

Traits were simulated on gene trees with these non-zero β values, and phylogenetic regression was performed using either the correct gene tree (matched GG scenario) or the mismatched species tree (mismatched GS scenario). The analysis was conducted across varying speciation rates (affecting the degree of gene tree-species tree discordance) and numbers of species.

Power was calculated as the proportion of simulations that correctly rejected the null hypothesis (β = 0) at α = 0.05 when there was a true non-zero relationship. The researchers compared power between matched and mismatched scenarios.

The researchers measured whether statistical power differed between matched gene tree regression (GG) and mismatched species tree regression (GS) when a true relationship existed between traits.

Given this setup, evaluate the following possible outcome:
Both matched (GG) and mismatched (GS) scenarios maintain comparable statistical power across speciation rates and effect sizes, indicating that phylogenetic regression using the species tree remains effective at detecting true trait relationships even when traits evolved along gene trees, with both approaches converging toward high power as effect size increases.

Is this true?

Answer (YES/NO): NO